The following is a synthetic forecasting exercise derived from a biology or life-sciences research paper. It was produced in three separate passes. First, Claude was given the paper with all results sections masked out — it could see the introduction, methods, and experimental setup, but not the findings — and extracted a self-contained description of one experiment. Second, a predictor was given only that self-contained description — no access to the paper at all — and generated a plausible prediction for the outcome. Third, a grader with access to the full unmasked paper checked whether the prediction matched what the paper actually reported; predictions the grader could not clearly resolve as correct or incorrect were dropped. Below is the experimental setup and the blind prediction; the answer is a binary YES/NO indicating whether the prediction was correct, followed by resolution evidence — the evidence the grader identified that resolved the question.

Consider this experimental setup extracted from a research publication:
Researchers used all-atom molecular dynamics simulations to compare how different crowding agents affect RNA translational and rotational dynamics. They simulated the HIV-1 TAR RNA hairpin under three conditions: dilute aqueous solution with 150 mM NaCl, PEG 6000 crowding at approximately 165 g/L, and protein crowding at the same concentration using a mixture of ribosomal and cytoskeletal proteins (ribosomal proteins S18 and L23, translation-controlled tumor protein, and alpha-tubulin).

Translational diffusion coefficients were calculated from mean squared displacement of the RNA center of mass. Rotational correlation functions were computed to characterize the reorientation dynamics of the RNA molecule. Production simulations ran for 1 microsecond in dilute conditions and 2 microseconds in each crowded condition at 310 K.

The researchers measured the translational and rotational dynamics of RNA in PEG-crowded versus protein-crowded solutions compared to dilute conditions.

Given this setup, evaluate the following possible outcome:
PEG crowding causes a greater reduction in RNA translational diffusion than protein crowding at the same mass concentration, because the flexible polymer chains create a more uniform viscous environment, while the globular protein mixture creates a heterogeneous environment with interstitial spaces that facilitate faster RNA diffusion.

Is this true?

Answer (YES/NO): NO